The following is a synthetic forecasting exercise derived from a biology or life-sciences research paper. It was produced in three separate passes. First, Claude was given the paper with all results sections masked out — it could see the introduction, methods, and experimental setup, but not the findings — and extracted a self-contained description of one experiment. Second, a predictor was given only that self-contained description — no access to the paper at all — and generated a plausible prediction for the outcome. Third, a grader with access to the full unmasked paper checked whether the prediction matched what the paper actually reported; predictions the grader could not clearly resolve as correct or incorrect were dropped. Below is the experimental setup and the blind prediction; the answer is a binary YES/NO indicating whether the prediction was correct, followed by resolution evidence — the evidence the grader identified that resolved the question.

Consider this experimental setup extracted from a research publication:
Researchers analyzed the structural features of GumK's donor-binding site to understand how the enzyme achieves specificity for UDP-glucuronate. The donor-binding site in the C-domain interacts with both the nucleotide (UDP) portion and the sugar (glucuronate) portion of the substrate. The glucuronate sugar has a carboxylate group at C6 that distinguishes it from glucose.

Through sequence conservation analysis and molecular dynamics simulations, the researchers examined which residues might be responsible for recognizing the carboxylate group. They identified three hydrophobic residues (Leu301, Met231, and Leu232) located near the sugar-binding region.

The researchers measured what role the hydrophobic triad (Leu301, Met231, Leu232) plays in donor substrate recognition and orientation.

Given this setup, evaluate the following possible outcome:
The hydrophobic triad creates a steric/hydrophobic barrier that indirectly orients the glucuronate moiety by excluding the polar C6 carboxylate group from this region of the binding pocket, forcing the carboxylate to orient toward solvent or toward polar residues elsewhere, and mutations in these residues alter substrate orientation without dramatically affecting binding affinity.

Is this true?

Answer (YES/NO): NO